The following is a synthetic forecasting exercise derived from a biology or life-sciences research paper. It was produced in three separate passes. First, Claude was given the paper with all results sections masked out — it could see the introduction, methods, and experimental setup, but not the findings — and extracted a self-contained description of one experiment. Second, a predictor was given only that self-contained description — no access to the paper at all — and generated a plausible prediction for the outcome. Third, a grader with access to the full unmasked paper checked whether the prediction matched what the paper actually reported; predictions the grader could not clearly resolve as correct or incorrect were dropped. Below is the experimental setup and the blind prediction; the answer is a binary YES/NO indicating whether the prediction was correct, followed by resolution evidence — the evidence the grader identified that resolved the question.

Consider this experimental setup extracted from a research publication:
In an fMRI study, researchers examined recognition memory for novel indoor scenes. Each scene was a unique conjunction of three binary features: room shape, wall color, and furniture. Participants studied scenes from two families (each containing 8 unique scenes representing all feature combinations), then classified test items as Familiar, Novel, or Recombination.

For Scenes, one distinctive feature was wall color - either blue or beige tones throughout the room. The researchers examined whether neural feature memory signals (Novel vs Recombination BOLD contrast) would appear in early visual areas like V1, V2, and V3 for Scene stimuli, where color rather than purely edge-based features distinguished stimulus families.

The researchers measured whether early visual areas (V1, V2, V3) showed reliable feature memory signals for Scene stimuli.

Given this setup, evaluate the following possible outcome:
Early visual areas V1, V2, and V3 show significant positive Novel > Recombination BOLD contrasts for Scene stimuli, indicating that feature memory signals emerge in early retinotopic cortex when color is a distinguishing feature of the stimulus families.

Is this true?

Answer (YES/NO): YES